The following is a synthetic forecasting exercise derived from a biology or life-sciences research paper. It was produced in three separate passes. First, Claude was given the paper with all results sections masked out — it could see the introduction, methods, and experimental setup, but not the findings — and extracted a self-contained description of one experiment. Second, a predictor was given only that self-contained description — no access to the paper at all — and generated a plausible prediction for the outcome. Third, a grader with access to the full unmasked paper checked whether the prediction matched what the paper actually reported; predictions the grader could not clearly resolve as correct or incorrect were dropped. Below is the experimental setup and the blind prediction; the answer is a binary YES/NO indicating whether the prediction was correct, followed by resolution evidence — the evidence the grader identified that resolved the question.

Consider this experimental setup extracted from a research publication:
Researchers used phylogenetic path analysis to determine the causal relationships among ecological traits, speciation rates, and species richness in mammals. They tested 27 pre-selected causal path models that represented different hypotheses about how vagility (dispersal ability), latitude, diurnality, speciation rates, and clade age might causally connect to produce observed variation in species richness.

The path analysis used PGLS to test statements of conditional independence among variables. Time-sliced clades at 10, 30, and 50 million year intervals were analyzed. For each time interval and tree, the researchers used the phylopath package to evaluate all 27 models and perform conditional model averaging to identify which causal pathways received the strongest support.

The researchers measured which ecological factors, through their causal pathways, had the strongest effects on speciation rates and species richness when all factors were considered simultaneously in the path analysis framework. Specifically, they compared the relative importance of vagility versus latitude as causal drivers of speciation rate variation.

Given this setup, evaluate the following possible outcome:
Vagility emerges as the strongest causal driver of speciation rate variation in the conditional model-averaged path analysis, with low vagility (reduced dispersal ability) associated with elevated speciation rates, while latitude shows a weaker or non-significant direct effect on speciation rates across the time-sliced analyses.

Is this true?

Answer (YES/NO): NO